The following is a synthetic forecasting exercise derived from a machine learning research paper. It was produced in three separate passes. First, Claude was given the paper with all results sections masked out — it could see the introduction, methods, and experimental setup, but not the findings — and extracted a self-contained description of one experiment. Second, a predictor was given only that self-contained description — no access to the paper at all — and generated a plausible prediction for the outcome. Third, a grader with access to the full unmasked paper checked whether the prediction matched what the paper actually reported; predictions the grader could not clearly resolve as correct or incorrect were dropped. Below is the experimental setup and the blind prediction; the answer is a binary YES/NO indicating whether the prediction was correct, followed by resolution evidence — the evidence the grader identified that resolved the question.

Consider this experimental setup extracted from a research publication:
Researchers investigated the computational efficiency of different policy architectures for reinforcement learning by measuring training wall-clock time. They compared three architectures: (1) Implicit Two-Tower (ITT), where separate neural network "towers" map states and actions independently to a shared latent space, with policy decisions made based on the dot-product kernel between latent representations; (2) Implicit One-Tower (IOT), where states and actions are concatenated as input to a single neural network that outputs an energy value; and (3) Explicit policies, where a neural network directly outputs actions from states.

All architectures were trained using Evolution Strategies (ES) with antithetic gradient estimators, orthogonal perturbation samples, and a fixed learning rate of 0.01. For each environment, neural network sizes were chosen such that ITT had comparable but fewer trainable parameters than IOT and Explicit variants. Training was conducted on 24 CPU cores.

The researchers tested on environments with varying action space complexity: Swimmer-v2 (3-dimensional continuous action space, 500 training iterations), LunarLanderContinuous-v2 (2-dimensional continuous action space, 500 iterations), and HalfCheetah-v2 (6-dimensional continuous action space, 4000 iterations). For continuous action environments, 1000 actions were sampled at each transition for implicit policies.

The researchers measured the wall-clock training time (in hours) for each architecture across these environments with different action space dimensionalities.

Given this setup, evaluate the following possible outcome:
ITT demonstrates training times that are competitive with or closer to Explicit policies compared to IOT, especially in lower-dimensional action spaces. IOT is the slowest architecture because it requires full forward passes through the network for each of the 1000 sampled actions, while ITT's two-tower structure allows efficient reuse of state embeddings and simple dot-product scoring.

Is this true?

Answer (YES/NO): NO